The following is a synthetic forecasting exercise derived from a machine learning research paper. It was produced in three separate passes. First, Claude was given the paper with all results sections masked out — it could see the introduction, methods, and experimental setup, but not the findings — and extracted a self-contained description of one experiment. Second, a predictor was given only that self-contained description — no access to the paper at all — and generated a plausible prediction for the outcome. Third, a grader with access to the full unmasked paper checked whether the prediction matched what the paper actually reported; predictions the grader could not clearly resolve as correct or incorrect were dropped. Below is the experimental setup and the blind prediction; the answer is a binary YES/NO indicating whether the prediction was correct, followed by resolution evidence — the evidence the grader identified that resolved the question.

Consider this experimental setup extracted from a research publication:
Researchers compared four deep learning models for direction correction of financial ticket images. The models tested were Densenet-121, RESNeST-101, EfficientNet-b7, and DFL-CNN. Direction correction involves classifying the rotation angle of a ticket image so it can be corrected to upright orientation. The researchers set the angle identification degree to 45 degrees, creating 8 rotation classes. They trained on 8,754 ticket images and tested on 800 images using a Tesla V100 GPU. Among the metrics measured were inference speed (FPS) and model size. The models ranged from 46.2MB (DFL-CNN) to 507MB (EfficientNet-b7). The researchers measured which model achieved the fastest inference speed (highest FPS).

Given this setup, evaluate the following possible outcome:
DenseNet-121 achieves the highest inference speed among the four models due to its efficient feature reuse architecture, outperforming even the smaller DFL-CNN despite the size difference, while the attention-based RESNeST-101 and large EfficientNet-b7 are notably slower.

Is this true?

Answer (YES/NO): YES